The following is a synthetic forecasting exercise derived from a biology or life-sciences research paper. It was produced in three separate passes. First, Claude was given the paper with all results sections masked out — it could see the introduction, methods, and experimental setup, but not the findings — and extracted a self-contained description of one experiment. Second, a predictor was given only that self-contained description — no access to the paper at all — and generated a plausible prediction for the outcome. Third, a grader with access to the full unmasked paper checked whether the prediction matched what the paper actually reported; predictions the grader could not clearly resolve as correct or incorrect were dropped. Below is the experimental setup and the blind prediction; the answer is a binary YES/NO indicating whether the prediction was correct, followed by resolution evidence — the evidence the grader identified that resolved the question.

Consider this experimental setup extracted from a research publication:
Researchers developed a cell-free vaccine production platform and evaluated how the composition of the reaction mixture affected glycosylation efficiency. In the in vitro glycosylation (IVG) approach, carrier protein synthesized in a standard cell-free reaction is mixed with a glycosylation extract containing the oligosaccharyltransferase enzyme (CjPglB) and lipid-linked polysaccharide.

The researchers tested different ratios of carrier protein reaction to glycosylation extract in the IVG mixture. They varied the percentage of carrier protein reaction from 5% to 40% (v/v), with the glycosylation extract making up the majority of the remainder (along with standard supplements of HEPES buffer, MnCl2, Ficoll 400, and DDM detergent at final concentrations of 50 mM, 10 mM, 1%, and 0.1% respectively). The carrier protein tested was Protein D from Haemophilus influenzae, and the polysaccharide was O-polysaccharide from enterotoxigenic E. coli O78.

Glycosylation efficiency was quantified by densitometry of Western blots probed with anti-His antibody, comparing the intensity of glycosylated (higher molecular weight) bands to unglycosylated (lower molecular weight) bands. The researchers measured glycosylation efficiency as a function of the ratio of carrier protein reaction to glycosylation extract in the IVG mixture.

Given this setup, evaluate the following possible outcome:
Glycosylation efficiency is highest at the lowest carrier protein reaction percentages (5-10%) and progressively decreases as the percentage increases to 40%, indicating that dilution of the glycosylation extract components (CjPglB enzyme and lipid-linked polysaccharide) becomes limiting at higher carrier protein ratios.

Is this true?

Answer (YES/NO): YES